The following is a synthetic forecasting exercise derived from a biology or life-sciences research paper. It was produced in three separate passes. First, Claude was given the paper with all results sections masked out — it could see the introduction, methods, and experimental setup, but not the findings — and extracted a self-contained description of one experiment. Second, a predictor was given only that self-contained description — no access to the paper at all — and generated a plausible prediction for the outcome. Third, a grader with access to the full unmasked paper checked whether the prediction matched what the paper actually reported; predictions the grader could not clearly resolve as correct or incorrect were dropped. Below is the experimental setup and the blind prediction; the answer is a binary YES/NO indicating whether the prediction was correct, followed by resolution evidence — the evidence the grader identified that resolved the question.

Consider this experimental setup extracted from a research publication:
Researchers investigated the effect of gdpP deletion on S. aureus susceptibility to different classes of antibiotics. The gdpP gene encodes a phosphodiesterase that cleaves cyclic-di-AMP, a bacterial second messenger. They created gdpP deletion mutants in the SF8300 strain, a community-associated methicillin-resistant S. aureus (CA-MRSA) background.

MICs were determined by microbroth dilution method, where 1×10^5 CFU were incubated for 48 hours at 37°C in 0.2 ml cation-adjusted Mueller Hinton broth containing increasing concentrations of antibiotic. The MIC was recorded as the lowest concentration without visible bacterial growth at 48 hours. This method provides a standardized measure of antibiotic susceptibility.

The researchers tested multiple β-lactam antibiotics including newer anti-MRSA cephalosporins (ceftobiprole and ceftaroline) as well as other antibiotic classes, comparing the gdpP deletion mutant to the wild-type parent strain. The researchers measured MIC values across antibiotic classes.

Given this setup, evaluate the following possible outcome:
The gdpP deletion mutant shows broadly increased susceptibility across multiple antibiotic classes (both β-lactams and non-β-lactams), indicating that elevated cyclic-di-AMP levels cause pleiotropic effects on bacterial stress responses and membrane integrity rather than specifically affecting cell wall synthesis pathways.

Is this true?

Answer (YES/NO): NO